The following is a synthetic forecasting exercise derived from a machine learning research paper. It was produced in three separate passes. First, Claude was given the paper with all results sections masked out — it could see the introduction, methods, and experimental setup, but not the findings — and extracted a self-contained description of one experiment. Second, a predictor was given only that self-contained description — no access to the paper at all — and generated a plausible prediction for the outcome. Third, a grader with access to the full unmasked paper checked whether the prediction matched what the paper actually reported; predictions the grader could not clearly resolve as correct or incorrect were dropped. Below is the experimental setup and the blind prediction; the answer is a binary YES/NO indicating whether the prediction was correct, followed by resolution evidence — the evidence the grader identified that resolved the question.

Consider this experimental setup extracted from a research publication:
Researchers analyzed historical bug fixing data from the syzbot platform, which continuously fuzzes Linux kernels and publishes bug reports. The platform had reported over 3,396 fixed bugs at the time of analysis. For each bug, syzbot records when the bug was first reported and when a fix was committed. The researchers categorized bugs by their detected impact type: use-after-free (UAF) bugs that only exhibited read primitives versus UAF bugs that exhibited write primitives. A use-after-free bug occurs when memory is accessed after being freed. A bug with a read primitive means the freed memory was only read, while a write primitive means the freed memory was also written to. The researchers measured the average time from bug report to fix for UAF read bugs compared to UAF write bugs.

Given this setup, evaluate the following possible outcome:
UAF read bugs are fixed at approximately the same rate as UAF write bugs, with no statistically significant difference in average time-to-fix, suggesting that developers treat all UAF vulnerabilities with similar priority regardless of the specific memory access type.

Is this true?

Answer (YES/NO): NO